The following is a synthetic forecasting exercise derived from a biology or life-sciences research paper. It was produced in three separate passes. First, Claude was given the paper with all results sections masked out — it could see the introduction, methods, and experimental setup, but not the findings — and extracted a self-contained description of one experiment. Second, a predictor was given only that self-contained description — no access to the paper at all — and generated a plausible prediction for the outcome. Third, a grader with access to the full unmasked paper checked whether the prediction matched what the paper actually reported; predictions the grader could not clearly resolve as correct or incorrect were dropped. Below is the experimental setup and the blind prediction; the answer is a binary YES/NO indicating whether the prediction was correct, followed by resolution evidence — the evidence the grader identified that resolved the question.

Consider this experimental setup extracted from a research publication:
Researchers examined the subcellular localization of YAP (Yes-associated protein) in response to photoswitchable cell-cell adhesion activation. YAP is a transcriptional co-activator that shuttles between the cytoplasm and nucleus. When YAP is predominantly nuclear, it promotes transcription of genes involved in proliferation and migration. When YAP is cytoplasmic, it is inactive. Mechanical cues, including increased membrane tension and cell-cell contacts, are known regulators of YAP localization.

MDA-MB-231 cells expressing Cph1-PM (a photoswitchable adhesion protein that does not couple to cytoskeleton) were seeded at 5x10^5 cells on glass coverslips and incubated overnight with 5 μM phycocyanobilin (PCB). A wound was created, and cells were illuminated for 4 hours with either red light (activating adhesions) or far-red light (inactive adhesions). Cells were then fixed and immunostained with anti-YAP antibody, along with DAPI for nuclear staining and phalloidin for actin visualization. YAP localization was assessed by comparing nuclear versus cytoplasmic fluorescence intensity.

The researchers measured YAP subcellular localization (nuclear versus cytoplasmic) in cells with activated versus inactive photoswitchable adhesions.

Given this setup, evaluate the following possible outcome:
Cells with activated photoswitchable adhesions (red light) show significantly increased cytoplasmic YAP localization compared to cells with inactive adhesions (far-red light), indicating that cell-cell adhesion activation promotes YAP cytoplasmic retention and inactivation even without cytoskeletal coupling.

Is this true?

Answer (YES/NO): NO